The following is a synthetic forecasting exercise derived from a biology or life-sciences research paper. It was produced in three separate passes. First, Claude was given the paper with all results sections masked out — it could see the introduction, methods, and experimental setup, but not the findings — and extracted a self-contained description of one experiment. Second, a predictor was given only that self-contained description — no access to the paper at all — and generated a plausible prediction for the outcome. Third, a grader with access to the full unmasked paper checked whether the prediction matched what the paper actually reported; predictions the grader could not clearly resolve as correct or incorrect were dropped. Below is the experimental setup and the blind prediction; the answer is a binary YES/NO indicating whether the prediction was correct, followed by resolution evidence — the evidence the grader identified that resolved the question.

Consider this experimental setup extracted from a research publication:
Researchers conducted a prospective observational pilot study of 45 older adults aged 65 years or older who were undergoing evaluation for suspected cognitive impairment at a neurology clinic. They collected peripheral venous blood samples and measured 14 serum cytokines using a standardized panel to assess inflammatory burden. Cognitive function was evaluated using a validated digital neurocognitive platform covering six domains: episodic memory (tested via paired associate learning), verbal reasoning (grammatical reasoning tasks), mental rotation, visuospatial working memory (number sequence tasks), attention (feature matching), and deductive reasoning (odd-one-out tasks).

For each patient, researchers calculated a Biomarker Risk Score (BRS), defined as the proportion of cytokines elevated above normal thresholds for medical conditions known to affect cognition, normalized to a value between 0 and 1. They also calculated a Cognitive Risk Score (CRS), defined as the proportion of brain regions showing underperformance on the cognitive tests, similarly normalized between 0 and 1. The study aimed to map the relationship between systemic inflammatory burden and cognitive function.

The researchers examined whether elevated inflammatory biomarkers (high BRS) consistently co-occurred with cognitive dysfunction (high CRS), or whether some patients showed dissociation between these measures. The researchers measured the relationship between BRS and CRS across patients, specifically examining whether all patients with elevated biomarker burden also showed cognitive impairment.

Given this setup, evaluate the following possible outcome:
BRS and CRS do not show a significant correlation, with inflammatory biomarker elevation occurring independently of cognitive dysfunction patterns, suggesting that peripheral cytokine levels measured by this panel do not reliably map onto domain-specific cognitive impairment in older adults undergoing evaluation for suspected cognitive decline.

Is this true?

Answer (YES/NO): NO